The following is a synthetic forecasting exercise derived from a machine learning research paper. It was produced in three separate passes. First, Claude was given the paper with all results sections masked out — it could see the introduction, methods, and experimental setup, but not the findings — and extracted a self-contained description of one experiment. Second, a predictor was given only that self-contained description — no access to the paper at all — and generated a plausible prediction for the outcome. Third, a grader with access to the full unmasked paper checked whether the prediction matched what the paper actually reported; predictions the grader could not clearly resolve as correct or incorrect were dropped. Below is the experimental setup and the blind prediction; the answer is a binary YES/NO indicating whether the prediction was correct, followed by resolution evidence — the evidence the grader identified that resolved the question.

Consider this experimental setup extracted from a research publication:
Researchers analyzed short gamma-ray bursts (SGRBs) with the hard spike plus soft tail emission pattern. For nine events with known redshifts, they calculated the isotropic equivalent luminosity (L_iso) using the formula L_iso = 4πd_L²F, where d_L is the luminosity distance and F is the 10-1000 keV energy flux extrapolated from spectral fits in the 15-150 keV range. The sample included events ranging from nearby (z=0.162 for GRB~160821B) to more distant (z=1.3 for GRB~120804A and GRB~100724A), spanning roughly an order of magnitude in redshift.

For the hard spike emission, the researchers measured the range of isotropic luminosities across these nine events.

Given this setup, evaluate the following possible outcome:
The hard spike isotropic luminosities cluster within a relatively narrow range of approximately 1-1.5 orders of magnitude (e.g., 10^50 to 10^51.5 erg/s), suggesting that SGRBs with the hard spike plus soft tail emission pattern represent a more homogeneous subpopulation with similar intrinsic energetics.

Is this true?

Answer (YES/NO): NO